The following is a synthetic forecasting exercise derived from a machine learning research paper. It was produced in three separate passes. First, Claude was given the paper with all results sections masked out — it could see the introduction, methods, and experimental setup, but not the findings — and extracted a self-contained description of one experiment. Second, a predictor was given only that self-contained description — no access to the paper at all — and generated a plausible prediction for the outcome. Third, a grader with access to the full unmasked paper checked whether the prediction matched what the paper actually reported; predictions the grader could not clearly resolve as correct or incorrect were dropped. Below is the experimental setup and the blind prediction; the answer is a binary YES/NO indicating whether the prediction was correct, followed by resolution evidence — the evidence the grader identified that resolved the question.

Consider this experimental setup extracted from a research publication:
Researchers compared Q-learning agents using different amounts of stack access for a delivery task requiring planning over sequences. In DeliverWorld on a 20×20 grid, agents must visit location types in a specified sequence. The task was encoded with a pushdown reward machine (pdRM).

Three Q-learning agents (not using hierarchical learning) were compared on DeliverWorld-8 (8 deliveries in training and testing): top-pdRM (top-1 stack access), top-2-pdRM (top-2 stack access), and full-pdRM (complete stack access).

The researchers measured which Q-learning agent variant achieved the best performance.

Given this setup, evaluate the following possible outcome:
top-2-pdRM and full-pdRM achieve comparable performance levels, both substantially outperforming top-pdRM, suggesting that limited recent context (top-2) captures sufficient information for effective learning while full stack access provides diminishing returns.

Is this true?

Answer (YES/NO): NO